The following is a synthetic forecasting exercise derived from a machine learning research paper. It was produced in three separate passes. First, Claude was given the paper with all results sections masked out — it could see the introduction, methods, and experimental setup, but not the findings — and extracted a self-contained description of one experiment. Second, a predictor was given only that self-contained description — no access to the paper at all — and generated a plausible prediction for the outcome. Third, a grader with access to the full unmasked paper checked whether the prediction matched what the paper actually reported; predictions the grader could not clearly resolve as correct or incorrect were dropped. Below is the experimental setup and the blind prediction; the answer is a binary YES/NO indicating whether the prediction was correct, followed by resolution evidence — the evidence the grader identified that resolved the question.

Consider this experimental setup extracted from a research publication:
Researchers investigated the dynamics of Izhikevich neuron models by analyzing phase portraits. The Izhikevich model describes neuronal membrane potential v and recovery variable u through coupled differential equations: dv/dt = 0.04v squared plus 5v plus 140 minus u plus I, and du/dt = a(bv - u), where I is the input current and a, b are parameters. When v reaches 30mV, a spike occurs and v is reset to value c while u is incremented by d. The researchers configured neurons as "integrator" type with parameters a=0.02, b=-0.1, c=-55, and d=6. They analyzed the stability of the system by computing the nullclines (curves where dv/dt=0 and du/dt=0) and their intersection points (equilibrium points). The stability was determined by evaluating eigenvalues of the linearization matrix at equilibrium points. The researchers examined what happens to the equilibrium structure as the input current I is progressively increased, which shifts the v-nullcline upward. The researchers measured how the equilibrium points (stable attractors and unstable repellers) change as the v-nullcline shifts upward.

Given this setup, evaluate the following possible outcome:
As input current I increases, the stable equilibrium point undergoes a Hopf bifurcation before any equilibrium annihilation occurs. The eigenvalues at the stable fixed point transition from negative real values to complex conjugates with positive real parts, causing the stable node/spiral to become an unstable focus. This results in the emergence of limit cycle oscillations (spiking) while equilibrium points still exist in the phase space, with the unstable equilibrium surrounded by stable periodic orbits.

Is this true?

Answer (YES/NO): NO